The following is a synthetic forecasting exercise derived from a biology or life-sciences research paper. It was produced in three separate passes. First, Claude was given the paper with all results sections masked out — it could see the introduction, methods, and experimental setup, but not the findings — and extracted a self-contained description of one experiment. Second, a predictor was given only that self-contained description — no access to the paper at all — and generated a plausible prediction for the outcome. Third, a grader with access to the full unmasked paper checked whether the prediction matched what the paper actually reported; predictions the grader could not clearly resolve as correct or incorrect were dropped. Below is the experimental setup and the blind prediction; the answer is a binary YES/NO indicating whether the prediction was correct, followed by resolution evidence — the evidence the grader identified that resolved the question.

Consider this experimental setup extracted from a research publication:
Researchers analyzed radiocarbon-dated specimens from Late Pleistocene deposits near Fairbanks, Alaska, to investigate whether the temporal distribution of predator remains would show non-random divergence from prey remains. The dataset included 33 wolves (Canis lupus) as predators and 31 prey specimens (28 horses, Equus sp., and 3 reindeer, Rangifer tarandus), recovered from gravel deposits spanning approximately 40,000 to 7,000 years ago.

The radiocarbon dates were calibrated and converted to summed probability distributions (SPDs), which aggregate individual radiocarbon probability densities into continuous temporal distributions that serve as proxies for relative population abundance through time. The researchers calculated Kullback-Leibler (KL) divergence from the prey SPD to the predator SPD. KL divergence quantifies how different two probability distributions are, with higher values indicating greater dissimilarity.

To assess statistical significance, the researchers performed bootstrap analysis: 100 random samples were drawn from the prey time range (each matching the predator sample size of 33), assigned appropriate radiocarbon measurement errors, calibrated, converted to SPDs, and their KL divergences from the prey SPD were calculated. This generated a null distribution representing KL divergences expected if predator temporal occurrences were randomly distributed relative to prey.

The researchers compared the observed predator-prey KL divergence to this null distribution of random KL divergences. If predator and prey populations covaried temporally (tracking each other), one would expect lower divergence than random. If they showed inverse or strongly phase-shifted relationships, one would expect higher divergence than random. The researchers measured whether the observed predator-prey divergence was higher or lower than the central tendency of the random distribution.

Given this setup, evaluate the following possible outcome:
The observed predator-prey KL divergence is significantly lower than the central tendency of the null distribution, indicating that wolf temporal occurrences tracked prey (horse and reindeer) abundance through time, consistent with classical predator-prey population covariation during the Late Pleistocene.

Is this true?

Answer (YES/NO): YES